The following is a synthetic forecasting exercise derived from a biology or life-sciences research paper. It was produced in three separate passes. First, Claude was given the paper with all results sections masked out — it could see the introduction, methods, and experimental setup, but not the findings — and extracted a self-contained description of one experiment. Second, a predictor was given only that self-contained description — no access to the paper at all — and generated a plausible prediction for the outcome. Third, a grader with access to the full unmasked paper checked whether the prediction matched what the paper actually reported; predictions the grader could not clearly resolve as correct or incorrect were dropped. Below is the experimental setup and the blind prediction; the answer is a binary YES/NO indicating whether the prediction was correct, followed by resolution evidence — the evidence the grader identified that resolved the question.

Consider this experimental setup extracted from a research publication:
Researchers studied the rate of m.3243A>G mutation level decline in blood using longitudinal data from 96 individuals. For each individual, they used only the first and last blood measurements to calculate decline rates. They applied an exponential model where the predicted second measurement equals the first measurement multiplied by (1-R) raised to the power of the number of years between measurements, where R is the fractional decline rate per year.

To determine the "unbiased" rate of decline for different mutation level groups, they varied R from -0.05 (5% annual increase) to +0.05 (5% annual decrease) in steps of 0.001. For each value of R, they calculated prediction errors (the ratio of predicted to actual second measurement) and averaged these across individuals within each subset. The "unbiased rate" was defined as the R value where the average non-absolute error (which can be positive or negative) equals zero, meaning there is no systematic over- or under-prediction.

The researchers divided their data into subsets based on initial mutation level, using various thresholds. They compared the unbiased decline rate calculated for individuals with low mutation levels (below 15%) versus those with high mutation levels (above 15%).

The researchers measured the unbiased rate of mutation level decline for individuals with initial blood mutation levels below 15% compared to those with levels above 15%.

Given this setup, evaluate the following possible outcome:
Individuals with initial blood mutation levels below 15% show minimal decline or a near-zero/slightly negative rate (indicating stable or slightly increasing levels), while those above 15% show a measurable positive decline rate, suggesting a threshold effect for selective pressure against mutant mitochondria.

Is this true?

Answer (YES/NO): NO